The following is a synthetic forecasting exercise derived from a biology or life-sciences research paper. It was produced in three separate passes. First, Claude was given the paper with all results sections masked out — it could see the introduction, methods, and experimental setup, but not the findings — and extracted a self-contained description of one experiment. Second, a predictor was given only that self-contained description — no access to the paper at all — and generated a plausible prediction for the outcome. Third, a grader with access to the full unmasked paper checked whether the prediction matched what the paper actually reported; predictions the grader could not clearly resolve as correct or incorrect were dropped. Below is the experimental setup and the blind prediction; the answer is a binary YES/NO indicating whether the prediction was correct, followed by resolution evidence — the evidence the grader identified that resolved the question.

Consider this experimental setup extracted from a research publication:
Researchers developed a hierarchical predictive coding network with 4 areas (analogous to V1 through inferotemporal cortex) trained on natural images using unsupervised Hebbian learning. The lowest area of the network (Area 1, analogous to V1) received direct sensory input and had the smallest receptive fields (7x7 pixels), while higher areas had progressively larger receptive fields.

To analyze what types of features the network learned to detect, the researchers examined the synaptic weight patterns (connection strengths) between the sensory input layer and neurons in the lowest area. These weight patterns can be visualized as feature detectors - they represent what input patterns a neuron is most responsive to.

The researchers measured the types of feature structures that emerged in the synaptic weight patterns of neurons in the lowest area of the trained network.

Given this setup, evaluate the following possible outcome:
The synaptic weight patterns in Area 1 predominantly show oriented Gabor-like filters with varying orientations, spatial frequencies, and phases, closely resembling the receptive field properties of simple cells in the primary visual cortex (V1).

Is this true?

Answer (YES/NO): YES